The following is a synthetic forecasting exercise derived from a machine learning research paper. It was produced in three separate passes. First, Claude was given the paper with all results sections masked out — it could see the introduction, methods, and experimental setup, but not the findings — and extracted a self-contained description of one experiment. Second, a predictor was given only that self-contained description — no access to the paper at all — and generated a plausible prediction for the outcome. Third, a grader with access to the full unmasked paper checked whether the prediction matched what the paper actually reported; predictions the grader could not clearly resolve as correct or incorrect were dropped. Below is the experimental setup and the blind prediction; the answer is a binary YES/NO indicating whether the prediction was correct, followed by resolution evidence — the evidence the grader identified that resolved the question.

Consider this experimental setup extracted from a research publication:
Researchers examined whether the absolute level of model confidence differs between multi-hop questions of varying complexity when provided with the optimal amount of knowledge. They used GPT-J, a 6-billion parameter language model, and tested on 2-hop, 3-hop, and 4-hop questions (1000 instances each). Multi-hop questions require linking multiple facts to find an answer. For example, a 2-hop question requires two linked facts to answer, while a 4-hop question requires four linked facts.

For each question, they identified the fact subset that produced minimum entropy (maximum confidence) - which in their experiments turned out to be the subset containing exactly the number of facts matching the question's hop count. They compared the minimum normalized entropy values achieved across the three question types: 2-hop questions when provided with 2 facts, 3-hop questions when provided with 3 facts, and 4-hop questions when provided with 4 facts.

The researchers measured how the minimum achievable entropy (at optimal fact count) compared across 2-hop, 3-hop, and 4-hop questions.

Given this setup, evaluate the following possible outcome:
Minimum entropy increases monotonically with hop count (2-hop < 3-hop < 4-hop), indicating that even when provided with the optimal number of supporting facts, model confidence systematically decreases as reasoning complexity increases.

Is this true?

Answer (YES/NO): NO